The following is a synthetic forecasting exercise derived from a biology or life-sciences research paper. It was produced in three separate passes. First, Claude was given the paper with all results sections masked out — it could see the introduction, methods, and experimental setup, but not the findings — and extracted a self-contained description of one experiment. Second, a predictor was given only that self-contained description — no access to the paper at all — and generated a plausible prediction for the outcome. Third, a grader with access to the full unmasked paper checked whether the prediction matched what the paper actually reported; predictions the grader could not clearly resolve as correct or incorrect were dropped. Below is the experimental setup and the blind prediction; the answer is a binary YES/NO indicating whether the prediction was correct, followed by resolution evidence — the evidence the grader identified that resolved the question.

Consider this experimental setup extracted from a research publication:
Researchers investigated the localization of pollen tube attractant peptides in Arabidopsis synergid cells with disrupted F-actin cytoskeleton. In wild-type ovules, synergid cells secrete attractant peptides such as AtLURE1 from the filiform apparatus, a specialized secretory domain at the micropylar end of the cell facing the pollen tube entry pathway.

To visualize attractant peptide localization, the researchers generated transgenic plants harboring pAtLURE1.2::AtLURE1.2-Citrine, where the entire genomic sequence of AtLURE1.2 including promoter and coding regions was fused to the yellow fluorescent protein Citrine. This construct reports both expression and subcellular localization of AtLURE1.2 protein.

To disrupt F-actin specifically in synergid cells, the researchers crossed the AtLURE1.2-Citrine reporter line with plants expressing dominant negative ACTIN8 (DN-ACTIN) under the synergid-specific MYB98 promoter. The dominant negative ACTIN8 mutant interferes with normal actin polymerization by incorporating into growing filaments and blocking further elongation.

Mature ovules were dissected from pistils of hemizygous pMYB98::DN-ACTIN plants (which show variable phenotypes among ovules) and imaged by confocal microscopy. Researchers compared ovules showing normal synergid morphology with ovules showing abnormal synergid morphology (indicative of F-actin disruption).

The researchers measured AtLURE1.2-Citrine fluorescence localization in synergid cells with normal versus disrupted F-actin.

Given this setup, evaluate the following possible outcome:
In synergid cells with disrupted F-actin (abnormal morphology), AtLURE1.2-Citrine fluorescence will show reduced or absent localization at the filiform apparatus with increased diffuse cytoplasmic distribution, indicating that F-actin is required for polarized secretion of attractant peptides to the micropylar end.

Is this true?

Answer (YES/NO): YES